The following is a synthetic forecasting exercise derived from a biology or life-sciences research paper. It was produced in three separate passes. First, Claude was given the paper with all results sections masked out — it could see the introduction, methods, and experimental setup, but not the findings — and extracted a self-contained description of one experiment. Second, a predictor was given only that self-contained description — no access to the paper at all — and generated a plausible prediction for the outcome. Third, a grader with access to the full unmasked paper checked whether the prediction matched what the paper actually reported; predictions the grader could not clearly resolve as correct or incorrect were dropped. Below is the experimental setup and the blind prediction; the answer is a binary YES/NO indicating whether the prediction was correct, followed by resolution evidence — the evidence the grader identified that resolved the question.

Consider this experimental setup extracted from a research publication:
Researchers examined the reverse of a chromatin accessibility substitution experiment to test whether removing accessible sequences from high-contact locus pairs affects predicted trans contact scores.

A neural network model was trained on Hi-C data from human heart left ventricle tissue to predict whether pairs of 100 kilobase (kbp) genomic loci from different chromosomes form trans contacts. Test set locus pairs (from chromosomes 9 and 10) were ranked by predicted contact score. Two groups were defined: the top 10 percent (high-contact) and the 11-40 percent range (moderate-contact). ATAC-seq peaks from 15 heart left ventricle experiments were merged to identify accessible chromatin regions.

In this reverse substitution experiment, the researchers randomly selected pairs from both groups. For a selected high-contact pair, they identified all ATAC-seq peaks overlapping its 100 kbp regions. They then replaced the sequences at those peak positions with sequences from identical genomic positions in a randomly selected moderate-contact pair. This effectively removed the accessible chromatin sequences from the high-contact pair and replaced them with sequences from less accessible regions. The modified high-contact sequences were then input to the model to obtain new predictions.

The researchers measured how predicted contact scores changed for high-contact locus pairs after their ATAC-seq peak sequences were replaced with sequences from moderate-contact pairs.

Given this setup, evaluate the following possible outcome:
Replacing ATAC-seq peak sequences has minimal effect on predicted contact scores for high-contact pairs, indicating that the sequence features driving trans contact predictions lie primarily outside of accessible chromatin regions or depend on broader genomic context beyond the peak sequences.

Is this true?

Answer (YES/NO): NO